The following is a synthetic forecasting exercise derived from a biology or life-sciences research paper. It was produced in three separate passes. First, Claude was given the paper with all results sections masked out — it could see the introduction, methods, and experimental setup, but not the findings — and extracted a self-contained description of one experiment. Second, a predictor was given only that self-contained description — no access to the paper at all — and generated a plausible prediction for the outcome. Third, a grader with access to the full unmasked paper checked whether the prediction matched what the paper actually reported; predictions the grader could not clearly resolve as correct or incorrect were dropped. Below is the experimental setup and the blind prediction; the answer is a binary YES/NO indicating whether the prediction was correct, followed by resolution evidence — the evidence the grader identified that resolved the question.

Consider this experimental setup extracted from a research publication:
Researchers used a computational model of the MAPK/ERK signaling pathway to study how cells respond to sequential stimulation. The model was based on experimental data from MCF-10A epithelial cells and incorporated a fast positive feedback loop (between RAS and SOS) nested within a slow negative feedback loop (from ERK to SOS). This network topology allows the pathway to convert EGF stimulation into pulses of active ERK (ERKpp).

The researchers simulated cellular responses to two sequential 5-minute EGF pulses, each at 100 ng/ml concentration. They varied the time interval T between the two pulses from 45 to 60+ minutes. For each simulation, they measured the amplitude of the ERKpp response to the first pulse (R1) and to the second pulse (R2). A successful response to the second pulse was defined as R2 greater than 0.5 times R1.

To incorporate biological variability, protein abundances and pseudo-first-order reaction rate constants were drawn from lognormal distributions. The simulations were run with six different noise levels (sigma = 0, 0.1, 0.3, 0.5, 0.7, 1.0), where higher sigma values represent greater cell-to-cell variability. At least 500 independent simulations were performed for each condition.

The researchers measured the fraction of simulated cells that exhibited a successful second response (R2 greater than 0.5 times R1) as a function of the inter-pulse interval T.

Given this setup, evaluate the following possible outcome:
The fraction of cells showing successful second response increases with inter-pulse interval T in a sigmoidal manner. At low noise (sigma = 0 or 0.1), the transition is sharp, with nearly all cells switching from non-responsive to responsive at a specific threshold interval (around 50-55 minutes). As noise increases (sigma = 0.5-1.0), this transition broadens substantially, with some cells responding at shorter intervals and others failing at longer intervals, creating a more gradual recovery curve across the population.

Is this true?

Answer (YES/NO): YES